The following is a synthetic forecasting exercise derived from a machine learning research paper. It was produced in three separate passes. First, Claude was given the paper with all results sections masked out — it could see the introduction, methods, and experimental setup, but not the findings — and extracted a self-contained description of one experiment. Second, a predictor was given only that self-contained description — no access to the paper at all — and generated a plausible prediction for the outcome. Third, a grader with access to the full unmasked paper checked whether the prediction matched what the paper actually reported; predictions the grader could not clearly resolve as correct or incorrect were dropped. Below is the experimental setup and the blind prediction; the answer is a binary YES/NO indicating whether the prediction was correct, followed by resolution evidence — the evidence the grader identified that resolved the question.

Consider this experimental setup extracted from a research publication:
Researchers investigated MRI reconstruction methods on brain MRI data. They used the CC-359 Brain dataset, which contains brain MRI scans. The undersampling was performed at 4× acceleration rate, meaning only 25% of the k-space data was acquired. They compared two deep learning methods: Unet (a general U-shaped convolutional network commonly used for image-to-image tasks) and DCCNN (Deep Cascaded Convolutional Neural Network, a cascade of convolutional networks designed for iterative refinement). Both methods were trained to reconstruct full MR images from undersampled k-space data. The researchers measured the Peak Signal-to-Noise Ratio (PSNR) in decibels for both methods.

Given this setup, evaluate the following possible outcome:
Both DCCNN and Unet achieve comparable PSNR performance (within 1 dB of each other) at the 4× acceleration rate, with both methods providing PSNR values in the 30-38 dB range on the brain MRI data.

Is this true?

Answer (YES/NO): NO